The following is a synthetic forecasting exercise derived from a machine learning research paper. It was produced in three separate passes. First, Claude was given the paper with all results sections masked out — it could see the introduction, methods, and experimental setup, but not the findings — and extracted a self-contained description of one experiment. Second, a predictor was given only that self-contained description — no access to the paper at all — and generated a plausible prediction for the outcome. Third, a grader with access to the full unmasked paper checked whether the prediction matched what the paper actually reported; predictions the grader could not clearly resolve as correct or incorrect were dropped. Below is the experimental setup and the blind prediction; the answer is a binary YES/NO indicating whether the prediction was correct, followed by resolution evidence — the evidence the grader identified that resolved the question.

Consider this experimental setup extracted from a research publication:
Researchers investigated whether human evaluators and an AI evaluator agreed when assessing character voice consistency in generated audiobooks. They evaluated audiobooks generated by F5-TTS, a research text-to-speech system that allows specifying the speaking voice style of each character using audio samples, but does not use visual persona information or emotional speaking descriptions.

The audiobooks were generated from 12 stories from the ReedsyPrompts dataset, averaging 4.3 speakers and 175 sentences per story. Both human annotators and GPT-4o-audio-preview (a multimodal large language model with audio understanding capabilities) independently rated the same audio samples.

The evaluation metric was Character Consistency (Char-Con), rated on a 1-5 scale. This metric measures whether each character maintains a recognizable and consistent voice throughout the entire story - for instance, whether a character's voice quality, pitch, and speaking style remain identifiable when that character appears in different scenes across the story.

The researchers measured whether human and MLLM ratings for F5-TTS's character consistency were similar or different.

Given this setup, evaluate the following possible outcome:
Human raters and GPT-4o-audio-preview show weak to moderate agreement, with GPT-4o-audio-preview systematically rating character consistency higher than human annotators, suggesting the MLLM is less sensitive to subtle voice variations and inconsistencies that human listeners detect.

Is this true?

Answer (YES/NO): YES